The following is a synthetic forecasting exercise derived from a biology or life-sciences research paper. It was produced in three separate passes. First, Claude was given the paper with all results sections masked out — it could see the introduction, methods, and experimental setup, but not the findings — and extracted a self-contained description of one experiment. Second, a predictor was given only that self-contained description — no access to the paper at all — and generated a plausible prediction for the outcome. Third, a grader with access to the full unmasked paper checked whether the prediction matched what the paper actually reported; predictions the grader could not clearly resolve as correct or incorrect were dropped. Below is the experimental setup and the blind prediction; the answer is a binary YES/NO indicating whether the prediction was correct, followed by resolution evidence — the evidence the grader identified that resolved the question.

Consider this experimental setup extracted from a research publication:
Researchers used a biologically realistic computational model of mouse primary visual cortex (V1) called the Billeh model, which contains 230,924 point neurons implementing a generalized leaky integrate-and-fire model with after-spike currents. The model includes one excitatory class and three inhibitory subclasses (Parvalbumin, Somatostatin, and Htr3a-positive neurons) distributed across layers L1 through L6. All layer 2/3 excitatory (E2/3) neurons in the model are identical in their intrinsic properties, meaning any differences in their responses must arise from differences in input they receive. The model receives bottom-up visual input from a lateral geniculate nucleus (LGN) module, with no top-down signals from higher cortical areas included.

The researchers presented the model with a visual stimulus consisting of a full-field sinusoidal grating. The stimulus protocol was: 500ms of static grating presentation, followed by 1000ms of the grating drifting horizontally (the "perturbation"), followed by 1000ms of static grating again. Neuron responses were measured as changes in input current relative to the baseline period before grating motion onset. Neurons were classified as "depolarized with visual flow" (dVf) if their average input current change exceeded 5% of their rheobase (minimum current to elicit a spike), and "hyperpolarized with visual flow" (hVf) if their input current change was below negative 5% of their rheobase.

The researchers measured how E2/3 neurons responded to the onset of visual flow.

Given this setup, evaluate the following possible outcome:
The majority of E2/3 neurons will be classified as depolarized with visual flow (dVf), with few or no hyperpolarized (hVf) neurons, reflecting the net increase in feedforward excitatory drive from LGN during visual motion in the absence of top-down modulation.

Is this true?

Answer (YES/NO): NO